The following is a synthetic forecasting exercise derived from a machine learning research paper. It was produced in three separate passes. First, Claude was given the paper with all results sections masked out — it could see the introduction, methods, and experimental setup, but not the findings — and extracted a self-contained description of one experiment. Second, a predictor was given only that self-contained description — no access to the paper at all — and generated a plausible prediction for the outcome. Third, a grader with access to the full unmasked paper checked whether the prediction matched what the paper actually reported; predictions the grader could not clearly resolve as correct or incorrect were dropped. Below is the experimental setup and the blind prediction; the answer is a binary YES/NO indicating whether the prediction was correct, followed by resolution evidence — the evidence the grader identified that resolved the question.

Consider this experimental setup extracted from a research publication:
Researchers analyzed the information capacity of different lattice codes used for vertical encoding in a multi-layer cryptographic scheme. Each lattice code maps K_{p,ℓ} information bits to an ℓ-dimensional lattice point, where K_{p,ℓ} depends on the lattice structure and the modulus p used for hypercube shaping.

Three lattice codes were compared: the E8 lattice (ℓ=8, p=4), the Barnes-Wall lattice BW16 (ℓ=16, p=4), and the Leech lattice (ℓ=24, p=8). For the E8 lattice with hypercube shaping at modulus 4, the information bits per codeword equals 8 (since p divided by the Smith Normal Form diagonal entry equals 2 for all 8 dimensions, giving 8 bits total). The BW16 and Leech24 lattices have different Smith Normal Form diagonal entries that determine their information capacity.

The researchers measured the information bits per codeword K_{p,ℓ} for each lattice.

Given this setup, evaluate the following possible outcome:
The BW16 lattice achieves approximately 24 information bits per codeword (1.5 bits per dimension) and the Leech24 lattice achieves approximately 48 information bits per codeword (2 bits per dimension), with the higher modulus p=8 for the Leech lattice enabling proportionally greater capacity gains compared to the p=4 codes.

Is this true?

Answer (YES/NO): NO